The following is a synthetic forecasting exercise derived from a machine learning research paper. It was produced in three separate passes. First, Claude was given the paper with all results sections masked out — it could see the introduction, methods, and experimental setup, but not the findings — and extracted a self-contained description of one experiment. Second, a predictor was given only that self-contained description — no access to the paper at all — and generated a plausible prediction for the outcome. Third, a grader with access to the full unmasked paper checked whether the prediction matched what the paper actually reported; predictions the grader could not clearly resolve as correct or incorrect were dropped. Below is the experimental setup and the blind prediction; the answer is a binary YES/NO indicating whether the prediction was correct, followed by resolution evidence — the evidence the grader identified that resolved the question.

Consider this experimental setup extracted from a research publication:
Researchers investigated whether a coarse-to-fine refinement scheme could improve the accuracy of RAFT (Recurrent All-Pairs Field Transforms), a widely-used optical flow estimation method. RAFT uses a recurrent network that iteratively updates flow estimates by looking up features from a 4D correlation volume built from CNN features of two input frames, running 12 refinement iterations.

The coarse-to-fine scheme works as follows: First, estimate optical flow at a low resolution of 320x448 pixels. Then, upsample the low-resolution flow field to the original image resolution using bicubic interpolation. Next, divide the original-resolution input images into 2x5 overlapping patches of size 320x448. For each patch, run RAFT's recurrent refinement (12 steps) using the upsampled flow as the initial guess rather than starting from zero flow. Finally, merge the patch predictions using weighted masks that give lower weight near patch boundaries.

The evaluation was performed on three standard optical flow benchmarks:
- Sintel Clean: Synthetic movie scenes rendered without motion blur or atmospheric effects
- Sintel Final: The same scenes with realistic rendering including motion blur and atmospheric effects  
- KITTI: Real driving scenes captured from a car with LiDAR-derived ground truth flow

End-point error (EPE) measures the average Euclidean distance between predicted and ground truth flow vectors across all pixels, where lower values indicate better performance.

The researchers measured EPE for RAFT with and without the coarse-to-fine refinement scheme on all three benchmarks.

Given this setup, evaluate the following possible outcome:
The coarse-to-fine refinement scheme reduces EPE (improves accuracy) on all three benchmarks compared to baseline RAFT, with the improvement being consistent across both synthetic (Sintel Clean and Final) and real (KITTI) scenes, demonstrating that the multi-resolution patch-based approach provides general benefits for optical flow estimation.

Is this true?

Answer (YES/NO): NO